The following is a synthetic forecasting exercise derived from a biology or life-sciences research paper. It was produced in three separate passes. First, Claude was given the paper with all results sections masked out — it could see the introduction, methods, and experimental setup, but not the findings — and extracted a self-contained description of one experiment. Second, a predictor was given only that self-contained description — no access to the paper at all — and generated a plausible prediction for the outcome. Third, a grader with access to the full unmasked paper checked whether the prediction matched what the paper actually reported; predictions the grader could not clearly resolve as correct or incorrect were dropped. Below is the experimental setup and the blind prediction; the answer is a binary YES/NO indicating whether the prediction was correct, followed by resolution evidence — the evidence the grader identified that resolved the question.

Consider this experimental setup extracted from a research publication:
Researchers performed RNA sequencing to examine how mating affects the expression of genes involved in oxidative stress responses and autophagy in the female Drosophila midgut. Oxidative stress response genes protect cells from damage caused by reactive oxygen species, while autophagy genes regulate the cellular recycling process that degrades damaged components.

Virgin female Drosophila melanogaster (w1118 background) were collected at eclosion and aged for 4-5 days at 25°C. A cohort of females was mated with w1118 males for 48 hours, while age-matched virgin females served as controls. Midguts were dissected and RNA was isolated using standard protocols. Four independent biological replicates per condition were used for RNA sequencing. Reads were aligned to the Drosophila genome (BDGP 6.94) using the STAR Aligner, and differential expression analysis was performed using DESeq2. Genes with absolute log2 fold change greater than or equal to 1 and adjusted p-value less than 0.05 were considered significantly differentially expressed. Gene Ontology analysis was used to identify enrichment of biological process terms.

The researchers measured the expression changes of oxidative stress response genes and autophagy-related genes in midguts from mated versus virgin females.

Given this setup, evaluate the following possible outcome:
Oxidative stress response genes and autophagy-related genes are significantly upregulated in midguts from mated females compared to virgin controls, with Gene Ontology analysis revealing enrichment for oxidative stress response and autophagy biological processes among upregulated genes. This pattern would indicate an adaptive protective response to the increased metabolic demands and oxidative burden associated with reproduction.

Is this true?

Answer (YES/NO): NO